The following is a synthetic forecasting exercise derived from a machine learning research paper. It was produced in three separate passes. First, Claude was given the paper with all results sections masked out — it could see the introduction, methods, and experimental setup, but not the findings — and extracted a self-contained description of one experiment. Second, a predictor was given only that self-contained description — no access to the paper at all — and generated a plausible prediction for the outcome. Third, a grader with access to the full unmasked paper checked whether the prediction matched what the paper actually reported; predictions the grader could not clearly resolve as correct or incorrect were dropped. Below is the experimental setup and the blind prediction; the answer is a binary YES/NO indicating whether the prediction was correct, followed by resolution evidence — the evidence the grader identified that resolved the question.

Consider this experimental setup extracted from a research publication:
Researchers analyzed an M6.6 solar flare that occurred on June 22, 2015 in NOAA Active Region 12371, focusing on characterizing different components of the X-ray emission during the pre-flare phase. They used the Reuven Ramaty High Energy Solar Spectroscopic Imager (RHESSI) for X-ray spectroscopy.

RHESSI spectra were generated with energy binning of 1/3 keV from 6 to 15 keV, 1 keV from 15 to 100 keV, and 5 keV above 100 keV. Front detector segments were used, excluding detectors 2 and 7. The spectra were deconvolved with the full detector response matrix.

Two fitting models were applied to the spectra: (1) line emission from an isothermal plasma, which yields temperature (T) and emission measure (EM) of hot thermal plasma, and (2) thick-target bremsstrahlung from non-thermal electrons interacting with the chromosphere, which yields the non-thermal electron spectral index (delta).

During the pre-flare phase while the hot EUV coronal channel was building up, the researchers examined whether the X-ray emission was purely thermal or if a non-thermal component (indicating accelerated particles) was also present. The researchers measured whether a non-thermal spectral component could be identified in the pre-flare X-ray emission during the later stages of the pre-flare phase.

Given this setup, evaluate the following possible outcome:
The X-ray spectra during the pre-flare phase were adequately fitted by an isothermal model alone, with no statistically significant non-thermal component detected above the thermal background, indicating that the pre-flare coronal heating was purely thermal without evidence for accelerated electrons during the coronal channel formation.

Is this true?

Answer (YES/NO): NO